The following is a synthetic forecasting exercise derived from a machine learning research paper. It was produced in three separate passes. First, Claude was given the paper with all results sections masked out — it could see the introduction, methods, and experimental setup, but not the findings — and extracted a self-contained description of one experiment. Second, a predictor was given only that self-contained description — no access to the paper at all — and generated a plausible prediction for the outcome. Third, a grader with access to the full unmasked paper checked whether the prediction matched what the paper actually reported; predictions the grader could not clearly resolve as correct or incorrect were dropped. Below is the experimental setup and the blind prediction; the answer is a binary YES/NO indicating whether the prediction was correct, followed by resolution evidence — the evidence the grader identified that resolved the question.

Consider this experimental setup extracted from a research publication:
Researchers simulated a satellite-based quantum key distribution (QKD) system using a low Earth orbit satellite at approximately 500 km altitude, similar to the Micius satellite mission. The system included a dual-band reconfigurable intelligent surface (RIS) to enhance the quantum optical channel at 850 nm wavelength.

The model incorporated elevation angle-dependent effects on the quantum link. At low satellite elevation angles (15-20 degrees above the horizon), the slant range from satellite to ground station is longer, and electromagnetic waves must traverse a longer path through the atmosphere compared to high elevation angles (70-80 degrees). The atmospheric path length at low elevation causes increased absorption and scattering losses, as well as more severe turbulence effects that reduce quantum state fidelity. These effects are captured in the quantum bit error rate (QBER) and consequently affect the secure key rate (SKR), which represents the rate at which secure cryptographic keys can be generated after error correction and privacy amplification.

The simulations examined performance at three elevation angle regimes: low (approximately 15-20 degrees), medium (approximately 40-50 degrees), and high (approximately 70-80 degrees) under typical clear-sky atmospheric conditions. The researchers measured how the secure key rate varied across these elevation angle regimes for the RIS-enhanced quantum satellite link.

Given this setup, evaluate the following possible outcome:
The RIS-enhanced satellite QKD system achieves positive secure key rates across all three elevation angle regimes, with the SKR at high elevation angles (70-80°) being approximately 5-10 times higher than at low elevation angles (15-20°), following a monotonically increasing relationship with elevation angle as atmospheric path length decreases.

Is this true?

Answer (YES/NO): NO